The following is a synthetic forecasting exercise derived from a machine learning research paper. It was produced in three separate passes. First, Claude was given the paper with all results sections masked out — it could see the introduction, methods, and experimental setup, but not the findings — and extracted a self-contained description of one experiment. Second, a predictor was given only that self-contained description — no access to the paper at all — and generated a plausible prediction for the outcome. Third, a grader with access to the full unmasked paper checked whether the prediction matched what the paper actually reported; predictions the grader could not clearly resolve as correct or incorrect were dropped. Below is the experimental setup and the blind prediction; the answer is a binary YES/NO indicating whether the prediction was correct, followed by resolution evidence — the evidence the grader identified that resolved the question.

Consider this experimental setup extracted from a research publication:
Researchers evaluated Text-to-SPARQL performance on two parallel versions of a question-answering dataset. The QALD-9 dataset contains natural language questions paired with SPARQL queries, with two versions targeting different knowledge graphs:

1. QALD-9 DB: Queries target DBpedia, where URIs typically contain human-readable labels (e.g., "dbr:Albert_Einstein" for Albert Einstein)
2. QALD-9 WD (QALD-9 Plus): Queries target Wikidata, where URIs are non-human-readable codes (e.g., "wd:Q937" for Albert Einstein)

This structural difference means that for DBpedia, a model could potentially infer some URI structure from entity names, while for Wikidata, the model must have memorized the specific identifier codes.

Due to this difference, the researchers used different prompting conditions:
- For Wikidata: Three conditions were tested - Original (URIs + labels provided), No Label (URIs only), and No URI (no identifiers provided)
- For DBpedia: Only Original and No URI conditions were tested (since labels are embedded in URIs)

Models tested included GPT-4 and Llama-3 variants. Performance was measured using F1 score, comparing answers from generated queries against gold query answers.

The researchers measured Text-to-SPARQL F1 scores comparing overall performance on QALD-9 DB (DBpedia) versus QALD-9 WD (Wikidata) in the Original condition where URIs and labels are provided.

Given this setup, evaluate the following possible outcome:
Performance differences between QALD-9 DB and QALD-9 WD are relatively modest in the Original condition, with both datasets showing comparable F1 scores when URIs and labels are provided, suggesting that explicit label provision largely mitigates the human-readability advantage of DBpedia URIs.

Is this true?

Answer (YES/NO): NO